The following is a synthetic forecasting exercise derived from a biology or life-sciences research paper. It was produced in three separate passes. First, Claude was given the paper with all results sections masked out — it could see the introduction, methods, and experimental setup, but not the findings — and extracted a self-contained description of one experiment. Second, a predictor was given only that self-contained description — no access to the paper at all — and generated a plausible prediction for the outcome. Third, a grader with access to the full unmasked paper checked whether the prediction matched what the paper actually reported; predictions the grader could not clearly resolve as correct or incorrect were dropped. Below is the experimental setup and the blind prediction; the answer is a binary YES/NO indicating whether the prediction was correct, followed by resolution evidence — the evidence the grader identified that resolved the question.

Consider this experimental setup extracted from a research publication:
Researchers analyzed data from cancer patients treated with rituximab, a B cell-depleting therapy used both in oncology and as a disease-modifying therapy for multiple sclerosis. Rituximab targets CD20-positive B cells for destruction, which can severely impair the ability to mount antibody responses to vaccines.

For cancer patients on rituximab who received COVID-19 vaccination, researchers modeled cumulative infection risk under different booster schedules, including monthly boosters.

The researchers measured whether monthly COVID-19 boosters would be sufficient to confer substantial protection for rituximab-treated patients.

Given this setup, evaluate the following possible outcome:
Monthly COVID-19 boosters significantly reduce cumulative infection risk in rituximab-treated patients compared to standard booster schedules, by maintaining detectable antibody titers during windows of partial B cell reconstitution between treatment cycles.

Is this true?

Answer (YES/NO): NO